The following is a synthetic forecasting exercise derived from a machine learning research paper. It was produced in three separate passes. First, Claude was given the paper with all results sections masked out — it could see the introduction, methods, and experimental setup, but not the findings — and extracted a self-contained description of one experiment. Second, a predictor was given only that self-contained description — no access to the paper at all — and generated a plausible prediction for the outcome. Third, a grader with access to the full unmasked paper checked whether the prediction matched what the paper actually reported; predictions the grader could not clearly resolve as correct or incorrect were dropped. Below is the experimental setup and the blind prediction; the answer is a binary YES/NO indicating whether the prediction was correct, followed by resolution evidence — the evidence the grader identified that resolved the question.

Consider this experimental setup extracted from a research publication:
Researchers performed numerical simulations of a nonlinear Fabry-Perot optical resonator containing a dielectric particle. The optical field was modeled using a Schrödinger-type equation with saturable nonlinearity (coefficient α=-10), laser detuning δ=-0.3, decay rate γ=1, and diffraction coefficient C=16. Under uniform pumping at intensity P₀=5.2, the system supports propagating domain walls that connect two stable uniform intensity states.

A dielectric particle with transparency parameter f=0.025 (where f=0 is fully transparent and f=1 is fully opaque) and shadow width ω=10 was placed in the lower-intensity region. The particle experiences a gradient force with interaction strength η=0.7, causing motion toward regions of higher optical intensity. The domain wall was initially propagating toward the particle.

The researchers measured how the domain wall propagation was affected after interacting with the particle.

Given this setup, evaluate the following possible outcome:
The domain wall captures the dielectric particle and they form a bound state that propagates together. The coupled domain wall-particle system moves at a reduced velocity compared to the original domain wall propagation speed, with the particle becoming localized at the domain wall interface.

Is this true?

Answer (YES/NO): NO